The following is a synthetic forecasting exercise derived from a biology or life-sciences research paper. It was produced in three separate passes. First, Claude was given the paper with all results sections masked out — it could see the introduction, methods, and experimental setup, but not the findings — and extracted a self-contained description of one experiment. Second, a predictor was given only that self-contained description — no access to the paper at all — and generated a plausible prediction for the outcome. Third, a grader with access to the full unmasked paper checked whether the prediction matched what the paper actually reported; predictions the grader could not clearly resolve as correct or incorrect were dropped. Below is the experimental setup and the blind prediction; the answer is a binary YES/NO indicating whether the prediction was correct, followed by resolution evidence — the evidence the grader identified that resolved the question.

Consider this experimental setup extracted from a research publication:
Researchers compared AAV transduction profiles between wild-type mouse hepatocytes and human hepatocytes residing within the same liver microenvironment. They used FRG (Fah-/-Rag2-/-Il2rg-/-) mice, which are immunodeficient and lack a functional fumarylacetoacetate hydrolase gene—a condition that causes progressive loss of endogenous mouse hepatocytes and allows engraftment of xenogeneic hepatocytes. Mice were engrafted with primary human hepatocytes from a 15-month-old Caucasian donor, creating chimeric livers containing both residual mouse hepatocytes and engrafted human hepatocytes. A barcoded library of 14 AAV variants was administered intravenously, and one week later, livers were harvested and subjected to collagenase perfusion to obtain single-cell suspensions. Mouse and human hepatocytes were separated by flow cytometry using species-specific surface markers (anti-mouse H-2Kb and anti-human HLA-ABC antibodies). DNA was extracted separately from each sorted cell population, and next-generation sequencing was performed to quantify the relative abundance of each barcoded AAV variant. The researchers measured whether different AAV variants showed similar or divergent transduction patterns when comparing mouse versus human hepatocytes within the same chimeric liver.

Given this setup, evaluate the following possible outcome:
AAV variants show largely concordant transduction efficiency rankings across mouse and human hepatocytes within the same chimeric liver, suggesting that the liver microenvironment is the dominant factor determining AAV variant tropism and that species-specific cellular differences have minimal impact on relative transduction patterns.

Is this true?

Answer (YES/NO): NO